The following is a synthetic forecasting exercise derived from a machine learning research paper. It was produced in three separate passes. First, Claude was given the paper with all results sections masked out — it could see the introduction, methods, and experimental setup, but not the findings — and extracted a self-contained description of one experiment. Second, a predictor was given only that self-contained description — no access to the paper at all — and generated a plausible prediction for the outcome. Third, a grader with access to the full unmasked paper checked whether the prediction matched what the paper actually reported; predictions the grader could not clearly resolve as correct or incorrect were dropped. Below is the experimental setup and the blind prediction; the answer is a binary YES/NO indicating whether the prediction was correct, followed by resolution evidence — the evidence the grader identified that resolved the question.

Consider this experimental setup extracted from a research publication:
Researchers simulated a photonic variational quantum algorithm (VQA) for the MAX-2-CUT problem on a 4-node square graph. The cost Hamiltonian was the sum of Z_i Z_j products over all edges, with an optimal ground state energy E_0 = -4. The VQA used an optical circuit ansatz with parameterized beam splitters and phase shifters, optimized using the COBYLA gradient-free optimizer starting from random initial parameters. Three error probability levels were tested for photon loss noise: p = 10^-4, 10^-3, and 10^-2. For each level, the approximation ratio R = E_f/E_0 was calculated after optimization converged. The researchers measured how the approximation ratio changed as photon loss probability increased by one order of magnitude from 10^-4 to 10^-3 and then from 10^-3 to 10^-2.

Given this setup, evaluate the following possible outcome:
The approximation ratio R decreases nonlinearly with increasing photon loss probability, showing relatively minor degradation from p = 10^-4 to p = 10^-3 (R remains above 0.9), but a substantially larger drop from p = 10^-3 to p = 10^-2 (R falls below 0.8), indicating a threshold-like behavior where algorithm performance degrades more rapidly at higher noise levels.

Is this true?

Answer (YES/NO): NO